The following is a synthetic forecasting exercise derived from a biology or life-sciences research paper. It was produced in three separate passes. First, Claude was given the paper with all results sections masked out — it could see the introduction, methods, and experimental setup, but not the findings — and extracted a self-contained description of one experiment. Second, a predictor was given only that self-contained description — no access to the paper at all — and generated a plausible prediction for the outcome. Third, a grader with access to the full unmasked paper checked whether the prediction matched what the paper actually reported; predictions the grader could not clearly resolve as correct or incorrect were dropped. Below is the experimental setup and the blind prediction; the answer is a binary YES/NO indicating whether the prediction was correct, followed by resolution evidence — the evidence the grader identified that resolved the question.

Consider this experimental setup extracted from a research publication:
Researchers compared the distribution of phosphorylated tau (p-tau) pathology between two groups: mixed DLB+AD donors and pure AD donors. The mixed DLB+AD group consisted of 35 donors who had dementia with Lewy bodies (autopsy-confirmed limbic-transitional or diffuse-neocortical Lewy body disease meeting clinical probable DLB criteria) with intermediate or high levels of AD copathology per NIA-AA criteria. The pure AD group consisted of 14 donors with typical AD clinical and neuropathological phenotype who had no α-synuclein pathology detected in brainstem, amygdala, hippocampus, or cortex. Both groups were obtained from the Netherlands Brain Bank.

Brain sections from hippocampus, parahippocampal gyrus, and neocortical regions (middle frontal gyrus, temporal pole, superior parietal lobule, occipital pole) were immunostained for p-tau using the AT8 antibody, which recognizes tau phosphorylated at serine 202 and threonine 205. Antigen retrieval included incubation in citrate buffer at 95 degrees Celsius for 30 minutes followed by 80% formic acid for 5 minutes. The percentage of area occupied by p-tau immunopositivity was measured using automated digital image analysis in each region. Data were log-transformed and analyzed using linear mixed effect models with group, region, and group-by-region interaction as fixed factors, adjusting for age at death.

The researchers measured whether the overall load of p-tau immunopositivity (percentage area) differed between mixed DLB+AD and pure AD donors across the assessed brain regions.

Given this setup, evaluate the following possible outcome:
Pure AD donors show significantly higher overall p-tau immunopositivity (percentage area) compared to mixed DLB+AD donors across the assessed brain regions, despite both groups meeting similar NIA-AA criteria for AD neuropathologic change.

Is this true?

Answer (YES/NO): NO